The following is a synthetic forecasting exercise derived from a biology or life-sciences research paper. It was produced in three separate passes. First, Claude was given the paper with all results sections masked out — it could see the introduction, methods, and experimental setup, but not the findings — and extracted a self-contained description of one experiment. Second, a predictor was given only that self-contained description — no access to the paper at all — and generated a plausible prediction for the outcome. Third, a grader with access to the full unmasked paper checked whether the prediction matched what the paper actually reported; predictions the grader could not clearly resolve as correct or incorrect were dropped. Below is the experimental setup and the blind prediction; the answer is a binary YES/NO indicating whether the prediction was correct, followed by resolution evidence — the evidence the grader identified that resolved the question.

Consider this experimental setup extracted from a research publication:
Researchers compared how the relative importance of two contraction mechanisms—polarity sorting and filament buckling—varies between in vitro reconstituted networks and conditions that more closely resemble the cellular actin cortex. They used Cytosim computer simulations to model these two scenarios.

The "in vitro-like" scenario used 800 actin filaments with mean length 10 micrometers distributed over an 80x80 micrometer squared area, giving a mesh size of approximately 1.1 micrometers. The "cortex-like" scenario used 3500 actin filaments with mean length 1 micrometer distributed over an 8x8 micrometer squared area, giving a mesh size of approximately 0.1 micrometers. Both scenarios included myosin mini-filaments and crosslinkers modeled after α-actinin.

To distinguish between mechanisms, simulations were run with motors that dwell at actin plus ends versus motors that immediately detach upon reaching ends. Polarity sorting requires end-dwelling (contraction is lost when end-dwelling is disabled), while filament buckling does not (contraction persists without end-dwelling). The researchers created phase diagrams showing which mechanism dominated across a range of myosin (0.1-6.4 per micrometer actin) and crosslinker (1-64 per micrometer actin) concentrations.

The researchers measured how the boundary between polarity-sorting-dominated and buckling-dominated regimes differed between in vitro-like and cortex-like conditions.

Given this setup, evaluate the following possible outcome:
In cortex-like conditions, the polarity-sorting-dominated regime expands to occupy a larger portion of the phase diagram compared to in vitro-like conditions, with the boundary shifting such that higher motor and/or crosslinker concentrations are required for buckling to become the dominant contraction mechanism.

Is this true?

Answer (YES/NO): NO